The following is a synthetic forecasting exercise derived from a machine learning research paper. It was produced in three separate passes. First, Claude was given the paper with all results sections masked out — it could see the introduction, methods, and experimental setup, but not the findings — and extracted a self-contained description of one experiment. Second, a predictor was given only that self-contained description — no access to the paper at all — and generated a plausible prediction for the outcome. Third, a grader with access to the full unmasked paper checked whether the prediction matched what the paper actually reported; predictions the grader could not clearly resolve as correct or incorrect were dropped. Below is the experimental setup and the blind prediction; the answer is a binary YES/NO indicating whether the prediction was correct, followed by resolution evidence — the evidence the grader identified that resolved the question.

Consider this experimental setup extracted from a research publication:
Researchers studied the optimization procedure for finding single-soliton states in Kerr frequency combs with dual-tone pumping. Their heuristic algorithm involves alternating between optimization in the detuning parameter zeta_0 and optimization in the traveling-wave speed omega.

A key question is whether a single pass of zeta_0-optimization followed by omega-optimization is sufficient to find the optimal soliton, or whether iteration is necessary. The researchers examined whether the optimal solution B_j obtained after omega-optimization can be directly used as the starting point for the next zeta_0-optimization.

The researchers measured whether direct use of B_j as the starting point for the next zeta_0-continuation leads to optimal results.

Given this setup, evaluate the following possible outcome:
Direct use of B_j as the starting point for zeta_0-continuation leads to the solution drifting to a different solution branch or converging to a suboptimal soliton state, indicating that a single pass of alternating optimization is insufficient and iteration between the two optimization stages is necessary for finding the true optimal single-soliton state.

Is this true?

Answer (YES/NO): YES